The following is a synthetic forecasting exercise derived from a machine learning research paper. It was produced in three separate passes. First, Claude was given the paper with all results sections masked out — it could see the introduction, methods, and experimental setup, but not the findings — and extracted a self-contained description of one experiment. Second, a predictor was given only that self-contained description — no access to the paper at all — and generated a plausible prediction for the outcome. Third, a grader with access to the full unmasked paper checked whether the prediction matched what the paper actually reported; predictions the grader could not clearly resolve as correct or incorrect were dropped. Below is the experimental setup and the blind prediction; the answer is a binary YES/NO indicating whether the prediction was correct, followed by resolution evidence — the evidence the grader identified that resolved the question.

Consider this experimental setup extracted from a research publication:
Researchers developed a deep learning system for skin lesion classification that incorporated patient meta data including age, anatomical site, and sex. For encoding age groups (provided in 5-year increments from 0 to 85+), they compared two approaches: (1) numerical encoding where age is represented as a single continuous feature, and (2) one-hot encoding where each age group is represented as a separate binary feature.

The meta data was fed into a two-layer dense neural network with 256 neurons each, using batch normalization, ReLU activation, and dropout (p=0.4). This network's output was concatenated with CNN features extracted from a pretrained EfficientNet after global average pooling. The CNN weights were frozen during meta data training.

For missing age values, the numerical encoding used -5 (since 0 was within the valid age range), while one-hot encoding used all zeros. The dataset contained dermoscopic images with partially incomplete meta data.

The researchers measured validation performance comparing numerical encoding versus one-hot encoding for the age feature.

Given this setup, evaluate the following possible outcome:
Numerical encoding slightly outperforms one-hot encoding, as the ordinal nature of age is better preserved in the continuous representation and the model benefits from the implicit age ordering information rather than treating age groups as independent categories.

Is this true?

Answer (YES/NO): YES